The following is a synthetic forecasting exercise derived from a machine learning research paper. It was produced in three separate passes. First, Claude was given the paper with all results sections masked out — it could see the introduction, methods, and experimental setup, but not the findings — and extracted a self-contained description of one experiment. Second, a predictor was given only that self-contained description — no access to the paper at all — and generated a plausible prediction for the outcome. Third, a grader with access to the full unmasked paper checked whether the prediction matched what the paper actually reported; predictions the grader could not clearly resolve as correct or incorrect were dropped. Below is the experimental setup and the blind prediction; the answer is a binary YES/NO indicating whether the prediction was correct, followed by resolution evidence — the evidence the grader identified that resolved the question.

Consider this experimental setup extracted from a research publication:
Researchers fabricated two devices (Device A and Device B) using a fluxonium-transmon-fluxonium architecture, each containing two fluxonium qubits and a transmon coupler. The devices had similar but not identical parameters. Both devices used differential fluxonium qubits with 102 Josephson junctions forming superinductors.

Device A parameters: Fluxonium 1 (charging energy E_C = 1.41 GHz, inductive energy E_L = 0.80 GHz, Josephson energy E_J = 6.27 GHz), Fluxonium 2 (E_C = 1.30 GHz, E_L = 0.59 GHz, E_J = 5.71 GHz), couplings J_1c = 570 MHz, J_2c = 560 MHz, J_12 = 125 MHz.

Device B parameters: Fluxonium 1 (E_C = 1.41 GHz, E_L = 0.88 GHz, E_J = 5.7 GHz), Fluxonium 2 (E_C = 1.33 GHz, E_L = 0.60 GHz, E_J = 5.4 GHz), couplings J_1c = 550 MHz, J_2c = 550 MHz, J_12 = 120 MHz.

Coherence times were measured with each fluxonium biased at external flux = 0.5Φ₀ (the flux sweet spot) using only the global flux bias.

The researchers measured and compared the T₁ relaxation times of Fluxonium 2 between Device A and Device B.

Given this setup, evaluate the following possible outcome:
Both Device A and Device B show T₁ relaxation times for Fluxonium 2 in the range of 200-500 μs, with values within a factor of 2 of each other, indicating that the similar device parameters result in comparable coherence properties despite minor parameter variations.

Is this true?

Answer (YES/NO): NO